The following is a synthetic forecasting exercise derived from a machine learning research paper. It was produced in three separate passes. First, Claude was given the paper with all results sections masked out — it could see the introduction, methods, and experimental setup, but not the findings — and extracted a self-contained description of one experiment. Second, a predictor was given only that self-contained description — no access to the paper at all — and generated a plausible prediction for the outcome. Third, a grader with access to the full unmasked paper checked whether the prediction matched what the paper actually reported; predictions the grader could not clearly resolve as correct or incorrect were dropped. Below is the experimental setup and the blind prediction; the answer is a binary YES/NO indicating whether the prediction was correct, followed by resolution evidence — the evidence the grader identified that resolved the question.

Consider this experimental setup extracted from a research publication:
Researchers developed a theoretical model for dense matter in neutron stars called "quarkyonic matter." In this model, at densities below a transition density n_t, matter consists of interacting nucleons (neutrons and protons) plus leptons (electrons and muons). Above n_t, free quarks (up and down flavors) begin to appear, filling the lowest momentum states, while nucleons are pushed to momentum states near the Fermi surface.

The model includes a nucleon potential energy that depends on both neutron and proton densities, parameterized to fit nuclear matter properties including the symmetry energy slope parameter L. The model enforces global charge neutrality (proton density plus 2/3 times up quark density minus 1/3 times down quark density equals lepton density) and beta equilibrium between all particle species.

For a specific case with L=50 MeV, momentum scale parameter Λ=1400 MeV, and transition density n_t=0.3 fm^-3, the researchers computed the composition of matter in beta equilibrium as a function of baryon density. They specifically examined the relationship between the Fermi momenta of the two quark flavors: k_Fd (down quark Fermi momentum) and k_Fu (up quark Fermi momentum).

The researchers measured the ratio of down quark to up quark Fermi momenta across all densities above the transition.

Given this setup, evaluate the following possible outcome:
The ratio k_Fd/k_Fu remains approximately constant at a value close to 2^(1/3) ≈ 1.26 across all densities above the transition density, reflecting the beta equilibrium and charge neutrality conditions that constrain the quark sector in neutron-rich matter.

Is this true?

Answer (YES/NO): YES